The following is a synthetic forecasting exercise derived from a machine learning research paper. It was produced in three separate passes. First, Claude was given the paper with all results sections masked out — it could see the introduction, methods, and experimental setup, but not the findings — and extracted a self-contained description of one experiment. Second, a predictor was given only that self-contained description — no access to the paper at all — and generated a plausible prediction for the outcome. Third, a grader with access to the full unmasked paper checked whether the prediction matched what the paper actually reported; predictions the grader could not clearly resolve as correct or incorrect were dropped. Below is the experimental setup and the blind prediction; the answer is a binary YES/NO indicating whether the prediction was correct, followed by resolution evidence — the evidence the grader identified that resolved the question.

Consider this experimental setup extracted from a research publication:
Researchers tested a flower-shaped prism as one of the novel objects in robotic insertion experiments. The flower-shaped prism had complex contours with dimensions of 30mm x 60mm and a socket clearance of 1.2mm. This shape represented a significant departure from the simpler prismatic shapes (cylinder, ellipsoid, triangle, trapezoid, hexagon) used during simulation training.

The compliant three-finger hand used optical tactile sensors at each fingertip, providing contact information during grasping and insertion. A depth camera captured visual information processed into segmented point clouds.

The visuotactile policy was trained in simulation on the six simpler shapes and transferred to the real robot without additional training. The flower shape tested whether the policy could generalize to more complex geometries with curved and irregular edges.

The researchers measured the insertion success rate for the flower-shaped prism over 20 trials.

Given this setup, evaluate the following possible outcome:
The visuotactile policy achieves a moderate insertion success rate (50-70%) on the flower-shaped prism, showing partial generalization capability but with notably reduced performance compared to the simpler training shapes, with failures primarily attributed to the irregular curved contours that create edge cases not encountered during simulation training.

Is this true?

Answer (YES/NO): NO